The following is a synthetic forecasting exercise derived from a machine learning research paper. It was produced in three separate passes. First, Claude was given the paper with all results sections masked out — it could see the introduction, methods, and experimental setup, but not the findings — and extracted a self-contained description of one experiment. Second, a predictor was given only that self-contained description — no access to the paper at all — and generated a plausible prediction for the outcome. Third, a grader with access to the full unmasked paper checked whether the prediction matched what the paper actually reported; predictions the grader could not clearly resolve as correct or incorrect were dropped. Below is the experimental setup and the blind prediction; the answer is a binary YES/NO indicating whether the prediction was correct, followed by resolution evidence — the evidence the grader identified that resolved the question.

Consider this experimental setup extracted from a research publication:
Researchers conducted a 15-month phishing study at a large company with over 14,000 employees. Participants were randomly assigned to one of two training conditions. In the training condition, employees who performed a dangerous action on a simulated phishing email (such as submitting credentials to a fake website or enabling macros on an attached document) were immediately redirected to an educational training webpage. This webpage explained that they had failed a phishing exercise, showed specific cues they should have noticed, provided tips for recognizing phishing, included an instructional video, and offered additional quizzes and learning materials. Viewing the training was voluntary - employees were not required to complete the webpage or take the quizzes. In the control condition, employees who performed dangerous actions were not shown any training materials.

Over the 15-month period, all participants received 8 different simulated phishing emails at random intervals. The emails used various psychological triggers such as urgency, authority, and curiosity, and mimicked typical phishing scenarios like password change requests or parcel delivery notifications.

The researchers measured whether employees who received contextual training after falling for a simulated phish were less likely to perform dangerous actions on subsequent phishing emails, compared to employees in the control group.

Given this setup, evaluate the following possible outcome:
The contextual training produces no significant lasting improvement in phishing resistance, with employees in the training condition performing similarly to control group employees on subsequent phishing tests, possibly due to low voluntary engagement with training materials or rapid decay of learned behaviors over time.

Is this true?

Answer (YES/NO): NO